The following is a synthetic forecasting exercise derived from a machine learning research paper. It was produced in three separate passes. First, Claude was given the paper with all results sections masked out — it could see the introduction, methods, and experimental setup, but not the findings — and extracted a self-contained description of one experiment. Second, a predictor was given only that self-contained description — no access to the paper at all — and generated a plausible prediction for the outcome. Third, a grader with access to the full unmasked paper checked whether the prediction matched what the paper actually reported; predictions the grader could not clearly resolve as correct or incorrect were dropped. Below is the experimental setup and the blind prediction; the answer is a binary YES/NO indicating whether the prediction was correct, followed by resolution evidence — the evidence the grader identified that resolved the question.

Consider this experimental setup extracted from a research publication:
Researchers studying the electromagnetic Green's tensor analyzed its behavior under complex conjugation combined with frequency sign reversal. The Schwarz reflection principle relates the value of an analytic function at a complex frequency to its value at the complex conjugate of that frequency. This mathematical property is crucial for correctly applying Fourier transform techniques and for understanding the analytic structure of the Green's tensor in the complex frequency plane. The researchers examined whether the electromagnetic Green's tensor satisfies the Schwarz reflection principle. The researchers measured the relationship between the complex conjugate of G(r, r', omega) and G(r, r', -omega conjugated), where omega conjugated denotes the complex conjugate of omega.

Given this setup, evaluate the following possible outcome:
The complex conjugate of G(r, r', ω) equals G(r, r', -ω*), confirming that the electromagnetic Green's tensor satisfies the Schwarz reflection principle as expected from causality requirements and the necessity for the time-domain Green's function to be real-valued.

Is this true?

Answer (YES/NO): YES